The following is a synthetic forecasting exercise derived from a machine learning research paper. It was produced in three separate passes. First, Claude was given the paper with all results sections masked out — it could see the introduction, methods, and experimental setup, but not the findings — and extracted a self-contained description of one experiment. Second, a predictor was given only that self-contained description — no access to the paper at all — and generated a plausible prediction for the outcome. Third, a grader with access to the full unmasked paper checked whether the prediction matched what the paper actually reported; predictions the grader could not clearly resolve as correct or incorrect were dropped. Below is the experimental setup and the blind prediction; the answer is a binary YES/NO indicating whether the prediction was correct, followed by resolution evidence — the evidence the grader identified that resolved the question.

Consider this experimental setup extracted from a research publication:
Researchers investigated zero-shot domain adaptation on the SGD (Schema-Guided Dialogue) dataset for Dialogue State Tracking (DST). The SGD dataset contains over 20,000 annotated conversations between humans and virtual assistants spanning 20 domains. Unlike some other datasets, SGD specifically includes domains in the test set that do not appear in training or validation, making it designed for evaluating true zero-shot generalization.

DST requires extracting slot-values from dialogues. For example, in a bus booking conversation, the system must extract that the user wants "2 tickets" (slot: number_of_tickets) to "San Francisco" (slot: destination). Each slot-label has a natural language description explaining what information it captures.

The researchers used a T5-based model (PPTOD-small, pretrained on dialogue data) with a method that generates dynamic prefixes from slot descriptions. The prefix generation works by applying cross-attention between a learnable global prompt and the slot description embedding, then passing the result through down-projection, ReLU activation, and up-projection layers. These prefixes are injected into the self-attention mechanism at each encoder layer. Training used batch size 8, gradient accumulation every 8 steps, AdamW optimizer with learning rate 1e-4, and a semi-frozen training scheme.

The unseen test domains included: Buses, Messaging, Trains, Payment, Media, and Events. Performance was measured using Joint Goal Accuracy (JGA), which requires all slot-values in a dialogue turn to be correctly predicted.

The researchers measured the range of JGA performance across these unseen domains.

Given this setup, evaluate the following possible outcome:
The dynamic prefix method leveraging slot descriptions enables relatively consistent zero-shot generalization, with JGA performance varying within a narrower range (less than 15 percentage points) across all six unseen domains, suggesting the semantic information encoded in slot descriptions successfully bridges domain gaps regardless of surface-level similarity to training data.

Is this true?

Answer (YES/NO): NO